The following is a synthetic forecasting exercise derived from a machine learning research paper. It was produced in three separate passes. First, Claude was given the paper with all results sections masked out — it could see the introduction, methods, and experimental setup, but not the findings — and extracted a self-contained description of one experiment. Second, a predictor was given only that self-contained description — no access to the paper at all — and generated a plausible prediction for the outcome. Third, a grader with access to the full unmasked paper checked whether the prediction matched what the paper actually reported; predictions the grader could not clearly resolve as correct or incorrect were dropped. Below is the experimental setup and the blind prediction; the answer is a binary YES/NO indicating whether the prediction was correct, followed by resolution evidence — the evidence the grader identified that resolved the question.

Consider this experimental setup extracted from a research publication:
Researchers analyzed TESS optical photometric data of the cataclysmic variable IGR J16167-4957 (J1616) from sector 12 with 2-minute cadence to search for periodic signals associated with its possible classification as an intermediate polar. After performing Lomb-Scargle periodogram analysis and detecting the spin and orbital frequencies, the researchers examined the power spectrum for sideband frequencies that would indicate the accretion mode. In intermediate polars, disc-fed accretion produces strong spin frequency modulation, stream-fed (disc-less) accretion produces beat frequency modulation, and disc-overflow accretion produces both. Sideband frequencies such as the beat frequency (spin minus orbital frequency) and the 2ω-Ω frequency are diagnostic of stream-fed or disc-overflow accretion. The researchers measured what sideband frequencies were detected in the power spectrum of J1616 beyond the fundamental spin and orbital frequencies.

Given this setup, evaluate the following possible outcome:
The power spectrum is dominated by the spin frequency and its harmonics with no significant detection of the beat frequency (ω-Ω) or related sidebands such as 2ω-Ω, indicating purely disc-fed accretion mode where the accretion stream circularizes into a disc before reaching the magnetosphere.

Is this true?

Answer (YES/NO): NO